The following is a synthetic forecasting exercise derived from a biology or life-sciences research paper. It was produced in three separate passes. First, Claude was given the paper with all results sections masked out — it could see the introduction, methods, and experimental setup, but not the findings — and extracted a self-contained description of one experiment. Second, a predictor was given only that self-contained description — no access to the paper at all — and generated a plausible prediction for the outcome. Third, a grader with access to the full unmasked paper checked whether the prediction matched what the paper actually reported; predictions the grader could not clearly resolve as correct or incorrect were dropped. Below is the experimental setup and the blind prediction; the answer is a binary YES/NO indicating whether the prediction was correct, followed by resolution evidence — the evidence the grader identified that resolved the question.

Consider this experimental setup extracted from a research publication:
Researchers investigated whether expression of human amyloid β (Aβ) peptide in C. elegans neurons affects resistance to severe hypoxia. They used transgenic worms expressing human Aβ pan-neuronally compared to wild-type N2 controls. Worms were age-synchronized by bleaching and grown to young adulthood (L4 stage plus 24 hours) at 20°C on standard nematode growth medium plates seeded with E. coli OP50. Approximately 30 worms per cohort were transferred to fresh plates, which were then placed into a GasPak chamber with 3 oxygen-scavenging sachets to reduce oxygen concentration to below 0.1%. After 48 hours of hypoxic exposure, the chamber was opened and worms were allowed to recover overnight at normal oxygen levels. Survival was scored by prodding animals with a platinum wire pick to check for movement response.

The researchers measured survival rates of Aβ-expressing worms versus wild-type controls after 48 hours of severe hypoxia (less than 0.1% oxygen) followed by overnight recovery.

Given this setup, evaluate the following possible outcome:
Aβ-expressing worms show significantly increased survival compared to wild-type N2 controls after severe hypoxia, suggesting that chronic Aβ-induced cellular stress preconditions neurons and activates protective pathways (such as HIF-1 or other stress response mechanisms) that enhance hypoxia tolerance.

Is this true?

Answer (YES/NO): YES